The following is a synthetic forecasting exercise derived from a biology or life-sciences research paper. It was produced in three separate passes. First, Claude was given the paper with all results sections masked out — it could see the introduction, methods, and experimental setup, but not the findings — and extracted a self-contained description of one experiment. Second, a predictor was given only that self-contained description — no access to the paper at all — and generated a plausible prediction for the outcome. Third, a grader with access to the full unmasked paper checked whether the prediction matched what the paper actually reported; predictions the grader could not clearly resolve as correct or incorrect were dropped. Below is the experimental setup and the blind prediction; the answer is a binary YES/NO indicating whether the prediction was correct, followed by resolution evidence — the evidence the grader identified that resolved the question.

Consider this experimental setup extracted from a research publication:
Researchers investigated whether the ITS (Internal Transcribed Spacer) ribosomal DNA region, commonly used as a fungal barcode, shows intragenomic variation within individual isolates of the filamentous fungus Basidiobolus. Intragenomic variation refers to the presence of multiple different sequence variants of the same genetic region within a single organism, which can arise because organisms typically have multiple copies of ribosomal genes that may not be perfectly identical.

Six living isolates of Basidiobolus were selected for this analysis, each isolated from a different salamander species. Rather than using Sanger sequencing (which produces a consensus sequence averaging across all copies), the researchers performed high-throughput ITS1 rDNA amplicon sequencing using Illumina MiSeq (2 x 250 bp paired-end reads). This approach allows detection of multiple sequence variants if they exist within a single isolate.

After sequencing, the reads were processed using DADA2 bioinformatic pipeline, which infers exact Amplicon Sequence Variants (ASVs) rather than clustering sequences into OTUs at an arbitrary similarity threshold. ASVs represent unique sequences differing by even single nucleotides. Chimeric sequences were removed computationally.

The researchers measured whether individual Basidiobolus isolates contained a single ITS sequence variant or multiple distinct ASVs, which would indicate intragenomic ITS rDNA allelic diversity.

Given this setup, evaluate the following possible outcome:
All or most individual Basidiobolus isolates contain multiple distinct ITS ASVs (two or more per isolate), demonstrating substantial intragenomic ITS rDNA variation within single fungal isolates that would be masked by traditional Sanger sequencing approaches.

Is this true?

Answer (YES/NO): YES